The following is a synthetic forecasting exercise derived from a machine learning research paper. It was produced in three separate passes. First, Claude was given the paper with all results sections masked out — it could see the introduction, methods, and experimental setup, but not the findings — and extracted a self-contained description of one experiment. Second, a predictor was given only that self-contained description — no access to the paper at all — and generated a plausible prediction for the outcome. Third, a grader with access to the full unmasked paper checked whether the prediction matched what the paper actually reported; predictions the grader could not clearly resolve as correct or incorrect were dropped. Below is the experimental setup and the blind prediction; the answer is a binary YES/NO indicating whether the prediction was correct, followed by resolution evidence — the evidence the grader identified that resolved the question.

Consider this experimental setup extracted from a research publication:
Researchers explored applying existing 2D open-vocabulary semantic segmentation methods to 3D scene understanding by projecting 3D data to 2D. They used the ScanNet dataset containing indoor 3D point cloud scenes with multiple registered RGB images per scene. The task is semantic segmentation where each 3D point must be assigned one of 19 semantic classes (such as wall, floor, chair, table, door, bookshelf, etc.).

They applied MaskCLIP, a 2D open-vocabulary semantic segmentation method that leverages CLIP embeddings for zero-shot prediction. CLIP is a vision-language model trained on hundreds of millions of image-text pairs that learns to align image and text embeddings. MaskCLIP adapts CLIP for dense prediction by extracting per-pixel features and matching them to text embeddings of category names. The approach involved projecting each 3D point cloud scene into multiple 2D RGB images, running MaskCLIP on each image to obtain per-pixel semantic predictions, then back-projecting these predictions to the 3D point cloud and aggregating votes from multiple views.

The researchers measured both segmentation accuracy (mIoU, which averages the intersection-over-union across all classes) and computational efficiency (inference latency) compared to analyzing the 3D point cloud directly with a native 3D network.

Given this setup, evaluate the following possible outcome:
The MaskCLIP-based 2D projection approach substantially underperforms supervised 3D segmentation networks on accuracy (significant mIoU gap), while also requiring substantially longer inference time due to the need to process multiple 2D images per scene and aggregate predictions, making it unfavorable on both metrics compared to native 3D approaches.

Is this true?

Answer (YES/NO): YES